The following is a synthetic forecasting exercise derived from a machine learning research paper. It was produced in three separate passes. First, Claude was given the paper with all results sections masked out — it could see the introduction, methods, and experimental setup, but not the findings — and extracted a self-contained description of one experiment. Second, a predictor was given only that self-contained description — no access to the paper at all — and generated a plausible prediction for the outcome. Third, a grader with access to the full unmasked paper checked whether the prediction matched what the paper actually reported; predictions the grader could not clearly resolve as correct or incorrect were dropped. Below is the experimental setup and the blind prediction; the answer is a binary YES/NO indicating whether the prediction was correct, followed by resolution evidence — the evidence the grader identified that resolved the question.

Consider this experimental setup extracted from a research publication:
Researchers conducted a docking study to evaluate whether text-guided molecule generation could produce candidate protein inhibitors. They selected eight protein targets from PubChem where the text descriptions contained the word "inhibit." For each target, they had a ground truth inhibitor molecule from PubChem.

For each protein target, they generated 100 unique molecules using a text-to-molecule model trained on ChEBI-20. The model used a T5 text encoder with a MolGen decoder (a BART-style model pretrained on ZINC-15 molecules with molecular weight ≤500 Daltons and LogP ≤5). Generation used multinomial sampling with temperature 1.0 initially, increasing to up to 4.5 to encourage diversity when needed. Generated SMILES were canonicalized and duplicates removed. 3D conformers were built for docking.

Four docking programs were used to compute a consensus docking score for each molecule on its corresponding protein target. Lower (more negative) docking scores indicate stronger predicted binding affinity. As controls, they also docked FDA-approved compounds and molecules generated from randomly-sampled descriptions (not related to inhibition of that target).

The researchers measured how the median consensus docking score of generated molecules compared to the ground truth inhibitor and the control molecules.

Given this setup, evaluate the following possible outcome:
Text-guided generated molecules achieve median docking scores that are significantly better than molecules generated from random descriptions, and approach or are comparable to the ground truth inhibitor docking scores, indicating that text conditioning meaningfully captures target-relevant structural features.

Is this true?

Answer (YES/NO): NO